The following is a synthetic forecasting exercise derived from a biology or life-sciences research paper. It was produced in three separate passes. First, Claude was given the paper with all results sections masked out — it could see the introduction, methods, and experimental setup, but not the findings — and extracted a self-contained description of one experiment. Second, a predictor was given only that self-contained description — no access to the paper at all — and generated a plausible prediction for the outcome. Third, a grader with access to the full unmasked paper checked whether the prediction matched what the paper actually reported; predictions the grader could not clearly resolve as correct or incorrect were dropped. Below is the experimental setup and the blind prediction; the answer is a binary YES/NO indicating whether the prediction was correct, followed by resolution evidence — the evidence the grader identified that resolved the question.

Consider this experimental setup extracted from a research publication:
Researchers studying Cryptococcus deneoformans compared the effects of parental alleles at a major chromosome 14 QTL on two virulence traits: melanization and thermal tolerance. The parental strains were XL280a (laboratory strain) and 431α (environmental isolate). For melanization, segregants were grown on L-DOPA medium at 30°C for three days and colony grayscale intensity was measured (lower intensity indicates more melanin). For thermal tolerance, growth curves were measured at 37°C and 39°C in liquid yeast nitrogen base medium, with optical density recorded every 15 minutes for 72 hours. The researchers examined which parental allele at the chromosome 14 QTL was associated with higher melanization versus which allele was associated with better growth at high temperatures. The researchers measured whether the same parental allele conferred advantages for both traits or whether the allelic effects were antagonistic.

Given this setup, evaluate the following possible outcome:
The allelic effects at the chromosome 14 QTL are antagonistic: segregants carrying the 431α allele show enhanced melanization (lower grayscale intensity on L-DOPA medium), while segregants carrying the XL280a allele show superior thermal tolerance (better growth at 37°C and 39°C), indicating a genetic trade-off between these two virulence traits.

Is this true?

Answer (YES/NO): YES